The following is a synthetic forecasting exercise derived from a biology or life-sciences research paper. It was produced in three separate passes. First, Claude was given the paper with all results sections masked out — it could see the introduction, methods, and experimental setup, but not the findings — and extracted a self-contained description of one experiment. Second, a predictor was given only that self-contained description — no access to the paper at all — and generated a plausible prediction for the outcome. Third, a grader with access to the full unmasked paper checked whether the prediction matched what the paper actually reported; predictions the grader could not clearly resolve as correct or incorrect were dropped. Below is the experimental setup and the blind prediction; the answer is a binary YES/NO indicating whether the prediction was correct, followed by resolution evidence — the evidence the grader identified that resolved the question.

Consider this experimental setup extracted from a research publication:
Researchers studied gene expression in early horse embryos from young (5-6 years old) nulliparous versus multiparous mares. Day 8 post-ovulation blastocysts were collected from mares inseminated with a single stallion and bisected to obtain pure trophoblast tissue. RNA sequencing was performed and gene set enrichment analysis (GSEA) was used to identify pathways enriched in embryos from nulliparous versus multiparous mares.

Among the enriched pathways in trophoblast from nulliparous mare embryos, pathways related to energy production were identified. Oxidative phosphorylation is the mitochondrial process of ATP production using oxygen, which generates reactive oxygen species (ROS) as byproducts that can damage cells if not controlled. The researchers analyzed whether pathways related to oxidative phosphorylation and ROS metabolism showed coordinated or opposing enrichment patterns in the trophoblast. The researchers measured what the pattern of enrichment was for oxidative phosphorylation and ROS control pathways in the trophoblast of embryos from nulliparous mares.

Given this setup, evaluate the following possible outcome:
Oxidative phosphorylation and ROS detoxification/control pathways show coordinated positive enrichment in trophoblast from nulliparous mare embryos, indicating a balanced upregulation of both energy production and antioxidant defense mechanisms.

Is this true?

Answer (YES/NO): YES